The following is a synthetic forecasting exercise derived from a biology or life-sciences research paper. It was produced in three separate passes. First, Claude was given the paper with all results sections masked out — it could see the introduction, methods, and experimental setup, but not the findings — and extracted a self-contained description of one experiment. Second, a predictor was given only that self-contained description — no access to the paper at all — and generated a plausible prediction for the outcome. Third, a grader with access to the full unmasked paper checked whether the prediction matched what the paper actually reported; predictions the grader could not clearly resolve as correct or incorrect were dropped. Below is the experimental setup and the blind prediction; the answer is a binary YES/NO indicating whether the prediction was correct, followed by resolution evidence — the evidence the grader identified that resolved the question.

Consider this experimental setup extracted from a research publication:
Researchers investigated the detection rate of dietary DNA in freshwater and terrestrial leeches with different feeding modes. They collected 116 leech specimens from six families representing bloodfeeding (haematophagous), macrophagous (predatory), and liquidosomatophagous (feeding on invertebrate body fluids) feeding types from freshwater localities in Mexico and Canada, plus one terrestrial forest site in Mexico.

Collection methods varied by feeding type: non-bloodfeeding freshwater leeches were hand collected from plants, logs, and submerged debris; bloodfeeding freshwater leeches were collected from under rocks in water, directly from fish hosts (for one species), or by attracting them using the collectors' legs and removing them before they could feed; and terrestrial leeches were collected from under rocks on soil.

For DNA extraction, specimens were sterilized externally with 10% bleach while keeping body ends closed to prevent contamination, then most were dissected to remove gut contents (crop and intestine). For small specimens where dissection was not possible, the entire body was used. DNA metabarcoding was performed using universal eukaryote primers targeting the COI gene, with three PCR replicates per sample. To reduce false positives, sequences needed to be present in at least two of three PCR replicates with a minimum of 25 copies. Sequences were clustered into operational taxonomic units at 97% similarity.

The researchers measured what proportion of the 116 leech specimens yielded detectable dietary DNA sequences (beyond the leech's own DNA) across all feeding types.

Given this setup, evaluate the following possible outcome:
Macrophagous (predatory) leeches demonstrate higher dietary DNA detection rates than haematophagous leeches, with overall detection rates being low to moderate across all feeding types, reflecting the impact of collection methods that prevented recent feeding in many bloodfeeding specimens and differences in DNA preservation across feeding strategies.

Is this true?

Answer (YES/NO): NO